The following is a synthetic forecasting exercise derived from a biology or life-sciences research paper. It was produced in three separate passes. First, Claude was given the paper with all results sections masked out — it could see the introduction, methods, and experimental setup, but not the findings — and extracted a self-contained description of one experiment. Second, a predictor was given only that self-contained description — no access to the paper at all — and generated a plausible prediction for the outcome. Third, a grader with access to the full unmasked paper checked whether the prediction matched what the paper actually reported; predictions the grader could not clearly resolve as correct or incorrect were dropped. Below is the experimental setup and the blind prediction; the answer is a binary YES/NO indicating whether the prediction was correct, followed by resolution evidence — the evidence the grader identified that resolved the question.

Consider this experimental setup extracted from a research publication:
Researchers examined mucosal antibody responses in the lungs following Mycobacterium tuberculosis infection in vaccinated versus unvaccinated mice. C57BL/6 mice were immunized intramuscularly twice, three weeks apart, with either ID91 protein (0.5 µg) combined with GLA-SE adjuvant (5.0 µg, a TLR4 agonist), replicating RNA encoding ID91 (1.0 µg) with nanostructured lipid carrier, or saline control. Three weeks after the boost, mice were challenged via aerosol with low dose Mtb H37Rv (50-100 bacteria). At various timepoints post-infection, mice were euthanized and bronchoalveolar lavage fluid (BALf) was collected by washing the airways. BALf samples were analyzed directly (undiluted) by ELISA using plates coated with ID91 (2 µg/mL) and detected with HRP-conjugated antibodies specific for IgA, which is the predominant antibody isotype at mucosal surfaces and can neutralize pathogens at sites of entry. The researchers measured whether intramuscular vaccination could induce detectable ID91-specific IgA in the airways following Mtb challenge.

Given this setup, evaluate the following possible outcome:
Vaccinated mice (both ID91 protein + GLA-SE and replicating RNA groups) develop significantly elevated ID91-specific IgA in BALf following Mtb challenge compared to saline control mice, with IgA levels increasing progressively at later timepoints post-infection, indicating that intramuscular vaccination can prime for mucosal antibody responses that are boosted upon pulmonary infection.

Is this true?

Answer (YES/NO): NO